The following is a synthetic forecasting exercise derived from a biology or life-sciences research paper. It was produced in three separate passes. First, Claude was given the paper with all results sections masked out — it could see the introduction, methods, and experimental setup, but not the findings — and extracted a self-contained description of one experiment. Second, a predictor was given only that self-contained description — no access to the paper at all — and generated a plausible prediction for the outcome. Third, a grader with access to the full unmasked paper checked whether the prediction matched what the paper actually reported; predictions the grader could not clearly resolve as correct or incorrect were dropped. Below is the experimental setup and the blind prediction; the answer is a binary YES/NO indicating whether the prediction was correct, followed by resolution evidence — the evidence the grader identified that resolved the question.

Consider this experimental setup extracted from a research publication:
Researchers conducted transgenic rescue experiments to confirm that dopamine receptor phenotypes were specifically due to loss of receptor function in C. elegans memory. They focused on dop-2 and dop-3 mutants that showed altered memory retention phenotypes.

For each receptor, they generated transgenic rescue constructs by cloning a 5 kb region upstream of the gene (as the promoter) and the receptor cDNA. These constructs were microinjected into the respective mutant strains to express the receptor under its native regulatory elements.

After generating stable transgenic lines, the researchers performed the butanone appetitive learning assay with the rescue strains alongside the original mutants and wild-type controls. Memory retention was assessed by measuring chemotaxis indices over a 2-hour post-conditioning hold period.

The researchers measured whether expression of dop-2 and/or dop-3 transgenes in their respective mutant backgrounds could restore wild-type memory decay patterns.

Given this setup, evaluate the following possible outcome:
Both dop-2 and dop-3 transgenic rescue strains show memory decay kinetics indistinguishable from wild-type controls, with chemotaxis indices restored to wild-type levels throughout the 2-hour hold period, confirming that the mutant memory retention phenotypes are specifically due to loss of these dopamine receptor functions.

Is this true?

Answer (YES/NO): NO